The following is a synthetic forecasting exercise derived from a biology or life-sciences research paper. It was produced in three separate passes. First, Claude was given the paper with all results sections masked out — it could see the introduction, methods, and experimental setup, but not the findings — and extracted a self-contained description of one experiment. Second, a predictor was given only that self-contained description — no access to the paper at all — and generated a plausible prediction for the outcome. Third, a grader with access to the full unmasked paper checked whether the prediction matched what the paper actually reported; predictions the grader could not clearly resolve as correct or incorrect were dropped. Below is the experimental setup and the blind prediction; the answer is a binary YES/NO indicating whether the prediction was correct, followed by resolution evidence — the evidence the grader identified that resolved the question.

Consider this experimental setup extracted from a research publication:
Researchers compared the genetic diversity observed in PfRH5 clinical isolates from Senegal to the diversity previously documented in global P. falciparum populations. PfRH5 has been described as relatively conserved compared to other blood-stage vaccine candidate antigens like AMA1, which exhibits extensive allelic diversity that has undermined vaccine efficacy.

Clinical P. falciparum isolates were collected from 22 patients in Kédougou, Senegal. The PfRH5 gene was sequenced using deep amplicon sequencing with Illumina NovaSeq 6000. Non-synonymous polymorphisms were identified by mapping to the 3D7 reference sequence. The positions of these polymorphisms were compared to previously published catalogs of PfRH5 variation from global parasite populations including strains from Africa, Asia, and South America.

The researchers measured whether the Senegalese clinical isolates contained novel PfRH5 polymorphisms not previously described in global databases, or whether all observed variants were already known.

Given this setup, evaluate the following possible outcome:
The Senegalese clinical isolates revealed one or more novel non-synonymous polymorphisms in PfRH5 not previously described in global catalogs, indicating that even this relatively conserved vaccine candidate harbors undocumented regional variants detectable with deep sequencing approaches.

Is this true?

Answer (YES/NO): YES